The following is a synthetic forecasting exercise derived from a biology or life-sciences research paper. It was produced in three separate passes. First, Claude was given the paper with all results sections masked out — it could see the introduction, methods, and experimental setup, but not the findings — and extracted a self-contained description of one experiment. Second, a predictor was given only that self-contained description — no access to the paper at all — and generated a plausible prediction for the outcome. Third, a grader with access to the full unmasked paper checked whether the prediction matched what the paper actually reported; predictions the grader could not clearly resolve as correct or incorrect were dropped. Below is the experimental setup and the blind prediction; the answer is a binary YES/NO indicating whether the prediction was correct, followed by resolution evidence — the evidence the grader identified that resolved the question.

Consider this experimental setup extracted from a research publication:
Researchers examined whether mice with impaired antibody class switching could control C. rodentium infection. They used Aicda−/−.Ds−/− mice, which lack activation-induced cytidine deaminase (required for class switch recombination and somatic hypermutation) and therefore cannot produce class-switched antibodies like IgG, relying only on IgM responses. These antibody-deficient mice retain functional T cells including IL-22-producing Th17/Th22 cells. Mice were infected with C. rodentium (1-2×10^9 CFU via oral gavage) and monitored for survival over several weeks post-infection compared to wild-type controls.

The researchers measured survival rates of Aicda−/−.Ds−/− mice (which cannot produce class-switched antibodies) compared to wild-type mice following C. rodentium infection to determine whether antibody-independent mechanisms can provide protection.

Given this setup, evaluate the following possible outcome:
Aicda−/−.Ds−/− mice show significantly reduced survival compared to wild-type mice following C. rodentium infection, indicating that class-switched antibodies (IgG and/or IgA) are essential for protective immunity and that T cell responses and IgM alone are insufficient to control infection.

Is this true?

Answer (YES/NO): NO